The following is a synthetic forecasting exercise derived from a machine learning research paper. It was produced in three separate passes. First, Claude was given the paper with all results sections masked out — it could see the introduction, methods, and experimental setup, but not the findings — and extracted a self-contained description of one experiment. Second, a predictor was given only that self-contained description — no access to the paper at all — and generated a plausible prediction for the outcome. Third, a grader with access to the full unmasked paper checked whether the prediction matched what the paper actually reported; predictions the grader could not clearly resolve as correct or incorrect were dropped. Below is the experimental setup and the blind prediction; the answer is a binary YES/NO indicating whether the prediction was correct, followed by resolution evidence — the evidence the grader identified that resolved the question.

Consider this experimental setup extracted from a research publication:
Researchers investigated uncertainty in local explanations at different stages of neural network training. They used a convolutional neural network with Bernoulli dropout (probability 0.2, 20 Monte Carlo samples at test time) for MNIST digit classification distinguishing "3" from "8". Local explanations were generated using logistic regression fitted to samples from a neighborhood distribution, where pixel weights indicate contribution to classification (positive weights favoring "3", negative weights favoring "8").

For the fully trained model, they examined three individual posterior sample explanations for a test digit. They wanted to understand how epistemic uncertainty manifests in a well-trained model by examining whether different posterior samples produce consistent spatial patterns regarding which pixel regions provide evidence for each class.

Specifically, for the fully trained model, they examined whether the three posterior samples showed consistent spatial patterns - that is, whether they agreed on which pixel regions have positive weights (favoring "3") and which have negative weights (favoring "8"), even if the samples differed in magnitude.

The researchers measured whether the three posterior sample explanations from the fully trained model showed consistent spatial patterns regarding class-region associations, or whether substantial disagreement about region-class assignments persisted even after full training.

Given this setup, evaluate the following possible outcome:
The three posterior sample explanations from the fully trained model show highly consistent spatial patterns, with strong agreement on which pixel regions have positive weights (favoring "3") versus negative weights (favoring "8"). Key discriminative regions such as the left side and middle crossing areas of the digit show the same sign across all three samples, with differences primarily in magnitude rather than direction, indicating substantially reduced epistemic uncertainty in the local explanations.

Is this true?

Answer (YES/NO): YES